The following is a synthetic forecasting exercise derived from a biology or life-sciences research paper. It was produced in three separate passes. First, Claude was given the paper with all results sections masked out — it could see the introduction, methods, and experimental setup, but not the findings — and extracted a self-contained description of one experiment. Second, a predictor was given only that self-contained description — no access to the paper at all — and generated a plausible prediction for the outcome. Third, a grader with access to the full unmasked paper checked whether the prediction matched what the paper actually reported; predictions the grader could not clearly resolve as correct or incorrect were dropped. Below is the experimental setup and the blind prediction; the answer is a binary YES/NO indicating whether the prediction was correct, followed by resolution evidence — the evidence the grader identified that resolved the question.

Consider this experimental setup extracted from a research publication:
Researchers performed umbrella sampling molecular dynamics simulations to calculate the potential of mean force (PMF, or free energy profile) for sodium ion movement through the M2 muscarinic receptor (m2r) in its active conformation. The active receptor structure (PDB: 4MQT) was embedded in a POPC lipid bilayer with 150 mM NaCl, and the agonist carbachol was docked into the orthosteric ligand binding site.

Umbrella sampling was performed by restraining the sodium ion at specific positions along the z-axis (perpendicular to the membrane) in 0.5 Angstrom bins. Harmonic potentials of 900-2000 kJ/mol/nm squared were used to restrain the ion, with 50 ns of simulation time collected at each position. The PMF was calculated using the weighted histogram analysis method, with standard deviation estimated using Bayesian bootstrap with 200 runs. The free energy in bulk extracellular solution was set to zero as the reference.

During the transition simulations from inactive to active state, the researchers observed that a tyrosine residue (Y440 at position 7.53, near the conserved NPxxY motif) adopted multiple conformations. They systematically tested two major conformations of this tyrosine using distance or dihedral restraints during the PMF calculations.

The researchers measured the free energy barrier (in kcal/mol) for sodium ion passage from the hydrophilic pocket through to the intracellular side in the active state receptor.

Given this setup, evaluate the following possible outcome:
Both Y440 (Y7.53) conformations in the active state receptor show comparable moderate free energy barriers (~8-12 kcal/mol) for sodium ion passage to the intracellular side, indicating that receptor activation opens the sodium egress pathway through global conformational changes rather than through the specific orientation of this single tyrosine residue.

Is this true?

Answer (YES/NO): NO